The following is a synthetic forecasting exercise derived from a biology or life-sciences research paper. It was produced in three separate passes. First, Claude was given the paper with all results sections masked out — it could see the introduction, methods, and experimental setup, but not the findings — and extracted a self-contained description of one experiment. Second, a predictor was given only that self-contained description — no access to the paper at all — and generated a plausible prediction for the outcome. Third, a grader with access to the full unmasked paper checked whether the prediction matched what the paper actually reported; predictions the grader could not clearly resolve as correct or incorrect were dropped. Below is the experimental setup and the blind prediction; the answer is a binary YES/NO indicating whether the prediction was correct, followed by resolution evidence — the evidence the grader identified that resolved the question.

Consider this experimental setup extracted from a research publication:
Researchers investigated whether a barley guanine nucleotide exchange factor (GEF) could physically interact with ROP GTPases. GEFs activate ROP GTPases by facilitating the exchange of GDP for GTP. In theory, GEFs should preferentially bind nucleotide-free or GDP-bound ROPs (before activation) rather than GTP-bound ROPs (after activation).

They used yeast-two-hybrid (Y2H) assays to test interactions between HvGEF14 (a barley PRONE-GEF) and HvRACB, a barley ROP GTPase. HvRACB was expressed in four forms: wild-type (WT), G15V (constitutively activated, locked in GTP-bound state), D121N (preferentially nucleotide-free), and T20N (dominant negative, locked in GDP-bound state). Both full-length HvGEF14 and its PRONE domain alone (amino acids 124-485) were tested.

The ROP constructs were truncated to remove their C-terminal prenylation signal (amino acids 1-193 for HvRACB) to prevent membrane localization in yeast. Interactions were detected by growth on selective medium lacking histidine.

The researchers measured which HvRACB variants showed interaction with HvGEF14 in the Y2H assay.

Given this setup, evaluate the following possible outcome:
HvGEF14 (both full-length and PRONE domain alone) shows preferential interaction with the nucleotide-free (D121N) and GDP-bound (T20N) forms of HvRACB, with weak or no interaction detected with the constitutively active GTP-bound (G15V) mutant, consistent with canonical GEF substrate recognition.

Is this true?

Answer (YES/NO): NO